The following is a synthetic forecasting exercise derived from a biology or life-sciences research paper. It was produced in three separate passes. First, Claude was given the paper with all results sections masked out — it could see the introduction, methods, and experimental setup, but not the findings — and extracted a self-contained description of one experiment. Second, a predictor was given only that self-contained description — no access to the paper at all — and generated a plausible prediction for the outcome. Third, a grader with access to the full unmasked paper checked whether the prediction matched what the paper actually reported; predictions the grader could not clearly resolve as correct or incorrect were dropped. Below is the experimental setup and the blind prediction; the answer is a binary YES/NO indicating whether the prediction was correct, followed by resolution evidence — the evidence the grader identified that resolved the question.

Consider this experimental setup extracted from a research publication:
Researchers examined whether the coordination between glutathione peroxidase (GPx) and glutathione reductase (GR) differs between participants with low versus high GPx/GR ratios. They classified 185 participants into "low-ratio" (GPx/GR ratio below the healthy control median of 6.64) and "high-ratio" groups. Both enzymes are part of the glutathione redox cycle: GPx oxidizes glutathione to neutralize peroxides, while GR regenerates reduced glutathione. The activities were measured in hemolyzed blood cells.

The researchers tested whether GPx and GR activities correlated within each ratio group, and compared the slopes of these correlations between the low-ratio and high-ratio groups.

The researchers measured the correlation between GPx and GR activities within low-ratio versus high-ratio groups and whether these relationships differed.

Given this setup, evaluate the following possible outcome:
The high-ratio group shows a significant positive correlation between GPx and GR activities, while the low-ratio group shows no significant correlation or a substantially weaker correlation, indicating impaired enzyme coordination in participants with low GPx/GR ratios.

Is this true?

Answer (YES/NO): NO